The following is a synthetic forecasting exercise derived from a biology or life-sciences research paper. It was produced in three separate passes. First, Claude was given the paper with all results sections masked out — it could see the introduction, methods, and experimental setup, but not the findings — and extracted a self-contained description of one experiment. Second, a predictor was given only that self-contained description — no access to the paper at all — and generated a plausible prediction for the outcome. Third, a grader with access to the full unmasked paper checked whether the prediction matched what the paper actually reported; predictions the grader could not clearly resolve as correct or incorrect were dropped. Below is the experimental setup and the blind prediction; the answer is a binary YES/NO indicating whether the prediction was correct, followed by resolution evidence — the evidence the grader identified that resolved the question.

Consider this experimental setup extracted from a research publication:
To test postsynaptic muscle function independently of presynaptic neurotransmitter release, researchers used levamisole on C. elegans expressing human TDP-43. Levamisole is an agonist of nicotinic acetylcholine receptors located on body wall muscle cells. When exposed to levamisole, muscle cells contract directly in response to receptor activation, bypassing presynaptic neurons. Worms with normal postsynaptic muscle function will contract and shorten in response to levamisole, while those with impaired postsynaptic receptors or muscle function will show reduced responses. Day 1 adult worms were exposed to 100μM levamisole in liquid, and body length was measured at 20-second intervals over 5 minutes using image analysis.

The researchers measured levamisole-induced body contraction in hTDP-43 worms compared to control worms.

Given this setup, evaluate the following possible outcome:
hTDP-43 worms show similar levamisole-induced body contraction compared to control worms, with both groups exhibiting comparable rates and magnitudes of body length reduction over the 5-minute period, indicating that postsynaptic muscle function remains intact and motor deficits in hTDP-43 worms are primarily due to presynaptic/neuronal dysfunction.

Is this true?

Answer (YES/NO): NO